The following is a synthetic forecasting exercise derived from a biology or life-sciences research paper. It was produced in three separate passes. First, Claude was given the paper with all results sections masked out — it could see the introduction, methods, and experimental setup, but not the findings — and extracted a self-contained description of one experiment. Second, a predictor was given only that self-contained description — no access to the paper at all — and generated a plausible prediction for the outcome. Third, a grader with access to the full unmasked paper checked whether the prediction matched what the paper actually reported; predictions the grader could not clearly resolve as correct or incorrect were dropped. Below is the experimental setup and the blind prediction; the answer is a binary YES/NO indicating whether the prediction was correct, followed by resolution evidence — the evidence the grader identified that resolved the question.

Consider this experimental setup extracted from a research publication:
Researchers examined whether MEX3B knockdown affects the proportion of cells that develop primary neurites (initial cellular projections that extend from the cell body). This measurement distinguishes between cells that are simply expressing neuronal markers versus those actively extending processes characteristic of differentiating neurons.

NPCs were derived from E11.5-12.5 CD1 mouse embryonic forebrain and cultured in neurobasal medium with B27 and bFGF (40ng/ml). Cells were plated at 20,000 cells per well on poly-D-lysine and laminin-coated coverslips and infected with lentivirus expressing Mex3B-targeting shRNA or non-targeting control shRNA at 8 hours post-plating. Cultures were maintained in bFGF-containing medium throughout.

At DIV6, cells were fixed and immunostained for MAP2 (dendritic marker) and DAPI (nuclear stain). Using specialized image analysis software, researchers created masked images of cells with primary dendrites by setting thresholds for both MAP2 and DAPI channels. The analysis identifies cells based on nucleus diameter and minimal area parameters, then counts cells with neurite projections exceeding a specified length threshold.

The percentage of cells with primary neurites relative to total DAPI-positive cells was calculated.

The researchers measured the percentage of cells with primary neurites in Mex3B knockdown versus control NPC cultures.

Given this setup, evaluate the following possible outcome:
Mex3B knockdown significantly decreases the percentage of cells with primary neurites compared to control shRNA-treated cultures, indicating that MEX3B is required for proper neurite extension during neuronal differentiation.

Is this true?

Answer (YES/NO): NO